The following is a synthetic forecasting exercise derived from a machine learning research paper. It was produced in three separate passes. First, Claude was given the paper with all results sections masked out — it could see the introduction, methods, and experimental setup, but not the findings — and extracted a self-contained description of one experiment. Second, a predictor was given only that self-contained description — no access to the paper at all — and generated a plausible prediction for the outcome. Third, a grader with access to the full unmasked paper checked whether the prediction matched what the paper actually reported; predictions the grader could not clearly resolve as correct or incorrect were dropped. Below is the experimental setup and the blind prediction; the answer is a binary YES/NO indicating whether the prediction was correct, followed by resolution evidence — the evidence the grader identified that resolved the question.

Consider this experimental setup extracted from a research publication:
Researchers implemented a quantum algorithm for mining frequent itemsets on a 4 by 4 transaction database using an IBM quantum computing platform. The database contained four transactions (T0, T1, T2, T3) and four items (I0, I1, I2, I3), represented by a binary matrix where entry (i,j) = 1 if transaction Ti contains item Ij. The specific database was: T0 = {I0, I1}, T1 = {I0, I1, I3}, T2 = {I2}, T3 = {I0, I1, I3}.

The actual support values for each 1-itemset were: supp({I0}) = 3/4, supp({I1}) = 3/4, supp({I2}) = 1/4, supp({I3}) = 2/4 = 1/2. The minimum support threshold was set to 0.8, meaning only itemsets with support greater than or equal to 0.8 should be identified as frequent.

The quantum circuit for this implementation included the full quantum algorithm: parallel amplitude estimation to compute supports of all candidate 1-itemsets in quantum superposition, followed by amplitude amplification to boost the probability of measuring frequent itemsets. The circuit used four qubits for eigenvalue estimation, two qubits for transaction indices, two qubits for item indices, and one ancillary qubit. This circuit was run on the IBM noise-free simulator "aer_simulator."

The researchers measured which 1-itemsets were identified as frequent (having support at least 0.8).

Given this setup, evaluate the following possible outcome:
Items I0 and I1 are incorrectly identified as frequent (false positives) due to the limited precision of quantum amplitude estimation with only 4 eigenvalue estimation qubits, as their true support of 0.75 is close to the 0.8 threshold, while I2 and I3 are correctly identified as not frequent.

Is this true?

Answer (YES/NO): NO